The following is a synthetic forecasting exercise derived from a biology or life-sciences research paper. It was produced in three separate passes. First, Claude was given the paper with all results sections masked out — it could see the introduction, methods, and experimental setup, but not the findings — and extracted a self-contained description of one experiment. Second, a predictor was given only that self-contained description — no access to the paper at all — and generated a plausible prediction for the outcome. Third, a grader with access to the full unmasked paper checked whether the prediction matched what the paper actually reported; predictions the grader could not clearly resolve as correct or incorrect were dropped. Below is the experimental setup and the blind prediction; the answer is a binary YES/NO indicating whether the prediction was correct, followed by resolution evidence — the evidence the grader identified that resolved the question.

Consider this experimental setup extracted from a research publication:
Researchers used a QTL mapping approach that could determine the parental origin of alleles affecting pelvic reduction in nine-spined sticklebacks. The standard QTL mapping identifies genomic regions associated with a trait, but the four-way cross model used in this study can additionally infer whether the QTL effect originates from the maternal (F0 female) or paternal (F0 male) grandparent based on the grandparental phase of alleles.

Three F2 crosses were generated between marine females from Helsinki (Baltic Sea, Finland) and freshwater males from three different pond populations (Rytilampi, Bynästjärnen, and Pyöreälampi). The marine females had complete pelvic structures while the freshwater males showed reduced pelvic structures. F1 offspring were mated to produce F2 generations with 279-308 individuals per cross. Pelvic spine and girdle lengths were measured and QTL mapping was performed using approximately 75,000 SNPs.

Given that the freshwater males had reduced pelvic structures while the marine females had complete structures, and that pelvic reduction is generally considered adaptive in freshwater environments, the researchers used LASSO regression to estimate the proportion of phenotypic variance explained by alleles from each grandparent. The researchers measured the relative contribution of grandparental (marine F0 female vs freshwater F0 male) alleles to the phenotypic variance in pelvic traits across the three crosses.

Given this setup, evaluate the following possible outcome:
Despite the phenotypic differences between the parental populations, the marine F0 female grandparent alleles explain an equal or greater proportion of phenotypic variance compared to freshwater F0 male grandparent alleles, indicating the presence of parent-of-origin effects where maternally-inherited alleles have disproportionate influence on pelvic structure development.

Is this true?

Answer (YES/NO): NO